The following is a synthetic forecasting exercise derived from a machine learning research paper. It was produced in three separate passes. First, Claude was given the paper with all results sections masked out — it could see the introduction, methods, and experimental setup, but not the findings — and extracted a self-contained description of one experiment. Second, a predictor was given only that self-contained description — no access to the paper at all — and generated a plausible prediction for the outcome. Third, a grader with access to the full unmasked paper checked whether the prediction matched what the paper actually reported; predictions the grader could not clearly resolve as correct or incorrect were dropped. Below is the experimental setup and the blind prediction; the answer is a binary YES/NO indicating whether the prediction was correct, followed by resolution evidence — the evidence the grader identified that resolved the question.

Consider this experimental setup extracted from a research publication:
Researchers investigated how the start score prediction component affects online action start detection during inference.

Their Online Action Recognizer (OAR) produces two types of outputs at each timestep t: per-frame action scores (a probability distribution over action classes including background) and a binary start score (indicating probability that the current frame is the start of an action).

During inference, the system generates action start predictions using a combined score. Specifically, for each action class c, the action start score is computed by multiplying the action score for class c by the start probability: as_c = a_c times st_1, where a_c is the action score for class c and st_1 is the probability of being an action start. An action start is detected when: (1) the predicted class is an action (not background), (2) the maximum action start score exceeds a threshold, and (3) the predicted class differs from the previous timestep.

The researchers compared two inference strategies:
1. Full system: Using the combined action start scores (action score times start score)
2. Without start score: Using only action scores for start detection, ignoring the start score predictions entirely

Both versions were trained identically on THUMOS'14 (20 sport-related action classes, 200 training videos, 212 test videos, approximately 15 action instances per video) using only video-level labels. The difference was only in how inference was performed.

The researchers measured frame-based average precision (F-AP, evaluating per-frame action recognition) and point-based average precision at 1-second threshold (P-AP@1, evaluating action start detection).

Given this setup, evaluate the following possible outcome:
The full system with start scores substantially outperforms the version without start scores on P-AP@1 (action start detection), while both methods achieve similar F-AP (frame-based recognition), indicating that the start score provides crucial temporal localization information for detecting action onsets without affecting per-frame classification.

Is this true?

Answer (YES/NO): NO